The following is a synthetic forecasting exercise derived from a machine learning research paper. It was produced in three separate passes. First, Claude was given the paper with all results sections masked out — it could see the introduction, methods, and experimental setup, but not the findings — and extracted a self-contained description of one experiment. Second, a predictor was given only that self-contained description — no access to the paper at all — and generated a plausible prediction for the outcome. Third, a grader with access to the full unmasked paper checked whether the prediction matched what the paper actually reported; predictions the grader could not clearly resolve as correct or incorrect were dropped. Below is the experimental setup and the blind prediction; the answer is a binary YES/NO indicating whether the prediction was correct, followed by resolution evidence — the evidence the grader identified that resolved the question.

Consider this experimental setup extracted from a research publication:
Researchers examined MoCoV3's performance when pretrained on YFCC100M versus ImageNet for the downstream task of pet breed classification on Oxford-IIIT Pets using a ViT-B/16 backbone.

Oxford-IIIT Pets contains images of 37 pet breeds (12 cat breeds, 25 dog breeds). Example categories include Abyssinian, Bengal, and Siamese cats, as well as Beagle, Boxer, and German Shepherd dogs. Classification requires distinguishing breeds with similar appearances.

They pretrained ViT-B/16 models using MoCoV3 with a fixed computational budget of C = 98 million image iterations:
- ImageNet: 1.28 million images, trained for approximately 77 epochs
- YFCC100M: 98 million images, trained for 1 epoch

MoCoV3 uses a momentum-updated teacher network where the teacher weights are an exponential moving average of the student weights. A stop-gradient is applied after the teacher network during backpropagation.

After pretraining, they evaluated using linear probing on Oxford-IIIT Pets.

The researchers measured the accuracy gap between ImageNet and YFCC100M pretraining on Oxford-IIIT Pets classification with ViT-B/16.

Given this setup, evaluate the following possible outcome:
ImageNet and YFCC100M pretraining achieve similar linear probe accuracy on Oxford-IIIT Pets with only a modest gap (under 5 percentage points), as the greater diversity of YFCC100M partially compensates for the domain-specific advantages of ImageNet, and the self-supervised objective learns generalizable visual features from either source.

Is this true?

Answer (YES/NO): NO